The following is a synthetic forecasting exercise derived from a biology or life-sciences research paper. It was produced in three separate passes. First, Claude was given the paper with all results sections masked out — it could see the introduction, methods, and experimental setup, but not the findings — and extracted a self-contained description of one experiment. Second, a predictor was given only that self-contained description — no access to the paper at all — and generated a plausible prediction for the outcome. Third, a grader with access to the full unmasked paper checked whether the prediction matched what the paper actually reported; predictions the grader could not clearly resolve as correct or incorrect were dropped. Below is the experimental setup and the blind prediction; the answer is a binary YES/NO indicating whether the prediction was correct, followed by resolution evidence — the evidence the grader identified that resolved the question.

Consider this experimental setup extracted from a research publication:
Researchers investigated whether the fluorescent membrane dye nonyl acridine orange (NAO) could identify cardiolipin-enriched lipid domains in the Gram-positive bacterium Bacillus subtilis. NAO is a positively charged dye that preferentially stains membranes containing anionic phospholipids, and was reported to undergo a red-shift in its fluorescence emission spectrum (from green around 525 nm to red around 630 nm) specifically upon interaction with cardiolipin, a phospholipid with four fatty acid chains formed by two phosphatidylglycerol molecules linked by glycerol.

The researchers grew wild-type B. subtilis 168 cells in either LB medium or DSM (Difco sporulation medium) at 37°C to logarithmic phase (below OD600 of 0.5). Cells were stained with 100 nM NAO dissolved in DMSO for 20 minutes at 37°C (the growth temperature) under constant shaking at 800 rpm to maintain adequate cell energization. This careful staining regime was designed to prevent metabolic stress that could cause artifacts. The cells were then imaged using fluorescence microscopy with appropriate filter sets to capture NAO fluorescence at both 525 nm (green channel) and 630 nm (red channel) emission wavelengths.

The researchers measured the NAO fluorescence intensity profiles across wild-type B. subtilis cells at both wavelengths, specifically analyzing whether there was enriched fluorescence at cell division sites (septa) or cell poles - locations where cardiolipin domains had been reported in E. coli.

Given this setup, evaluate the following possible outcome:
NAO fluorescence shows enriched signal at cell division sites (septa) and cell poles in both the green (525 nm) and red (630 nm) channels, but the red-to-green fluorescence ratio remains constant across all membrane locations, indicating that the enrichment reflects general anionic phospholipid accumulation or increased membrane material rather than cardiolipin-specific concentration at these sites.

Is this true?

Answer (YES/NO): NO